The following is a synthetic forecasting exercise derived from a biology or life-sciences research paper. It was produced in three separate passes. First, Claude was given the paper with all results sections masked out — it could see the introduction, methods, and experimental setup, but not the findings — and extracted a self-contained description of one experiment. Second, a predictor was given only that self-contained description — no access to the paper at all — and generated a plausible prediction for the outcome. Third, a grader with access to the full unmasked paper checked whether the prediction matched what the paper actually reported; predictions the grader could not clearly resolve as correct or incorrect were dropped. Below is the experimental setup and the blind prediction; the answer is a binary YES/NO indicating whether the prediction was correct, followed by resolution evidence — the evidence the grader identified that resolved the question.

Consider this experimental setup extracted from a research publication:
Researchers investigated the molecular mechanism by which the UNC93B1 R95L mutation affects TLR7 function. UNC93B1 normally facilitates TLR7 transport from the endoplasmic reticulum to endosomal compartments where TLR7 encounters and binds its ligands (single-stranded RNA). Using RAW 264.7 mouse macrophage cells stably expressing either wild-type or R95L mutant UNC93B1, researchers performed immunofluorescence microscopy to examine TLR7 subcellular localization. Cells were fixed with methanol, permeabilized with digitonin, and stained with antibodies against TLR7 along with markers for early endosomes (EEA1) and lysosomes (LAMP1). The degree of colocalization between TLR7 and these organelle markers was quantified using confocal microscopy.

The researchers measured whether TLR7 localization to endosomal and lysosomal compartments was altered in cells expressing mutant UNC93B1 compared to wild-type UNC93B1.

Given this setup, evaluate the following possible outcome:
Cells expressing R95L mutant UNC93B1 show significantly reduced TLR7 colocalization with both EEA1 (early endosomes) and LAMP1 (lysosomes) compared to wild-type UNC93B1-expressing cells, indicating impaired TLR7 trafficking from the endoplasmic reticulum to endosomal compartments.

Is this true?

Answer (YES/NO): NO